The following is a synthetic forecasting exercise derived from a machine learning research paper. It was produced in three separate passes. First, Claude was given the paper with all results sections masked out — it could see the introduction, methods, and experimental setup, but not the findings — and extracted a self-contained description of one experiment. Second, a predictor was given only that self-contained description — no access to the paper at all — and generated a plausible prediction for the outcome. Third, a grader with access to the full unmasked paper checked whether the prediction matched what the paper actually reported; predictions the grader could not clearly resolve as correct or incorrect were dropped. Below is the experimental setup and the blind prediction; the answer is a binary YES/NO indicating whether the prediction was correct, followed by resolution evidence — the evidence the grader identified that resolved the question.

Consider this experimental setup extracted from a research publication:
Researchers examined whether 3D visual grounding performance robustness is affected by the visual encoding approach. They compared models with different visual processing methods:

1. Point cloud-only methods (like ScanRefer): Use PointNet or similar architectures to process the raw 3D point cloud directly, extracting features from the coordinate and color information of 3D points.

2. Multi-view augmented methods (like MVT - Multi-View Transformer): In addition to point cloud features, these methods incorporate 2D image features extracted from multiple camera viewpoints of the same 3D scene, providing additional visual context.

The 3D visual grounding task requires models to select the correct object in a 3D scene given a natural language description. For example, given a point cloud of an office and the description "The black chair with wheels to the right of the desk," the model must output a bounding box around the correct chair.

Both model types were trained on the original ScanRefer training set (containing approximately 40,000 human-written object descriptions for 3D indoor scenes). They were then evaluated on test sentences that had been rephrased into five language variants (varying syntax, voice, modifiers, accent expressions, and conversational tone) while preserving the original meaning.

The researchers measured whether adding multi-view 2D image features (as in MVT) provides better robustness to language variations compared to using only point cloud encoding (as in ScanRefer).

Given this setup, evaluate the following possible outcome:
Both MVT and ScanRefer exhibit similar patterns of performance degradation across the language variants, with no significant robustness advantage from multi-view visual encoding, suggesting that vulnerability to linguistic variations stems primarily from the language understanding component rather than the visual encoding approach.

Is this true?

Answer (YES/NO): YES